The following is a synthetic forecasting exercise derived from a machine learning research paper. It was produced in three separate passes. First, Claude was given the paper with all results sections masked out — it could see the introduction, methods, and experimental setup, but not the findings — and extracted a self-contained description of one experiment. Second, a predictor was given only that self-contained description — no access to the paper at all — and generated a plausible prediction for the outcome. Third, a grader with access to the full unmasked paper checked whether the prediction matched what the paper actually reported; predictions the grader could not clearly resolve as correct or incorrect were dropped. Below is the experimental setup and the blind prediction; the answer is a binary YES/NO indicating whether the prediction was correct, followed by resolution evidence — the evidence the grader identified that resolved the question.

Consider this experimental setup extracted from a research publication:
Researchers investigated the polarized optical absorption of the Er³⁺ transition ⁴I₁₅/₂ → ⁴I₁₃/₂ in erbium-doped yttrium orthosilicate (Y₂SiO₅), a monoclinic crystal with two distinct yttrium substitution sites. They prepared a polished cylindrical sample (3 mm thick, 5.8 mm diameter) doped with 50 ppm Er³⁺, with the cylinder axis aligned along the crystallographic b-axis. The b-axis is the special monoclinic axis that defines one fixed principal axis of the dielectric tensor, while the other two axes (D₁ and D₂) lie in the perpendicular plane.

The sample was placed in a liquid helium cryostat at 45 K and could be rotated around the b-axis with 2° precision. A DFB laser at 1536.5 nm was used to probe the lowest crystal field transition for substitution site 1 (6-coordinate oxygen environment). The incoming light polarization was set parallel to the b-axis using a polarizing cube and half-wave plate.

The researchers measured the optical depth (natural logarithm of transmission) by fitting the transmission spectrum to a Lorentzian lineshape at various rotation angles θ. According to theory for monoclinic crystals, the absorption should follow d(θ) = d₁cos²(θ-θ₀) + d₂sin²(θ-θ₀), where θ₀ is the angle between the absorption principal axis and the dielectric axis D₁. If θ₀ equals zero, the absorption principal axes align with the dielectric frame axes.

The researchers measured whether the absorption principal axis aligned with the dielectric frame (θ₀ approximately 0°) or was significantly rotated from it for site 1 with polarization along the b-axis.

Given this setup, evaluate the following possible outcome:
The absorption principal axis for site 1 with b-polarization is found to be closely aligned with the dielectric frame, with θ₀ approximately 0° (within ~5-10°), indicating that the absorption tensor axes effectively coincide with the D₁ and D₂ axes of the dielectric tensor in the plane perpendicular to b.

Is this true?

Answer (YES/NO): NO